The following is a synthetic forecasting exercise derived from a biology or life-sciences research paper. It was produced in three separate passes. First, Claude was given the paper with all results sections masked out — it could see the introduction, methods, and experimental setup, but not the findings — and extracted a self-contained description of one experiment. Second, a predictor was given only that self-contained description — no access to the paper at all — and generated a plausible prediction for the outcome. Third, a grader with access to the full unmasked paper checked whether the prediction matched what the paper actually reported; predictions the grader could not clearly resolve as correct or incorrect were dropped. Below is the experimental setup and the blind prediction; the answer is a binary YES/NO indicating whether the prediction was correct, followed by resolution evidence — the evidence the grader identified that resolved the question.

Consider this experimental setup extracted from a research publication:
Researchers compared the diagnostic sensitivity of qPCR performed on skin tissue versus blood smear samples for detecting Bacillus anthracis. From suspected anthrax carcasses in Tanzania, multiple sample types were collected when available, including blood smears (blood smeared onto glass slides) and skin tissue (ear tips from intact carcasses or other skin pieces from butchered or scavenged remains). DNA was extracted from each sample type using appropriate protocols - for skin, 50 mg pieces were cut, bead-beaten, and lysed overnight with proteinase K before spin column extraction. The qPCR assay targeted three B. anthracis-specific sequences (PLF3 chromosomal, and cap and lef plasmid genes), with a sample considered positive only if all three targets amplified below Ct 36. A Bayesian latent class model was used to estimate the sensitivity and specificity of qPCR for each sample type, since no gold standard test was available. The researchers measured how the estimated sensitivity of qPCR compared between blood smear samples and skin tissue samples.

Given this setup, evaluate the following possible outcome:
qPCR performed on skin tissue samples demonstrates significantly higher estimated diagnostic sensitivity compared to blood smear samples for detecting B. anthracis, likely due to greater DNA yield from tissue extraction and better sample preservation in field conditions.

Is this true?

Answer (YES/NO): NO